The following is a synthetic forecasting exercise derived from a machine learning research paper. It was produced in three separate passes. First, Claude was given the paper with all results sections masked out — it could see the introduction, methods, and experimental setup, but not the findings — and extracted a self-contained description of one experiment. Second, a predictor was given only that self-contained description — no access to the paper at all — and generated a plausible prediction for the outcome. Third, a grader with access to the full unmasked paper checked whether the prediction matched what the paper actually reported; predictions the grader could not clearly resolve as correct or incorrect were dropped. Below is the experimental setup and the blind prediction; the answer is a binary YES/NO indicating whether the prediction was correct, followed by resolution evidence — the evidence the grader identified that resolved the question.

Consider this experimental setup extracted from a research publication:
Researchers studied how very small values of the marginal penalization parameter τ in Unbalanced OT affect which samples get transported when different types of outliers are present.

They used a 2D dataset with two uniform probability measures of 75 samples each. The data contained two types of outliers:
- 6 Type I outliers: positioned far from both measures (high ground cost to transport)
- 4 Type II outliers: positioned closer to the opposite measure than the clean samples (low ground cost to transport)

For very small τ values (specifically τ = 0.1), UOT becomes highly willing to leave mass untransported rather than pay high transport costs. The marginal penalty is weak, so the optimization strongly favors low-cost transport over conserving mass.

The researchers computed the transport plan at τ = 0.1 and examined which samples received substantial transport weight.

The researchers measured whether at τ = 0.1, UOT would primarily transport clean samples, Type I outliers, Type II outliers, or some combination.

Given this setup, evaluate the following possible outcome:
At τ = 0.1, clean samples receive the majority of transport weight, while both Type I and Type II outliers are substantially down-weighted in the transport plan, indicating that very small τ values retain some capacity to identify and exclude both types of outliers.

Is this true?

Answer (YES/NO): NO